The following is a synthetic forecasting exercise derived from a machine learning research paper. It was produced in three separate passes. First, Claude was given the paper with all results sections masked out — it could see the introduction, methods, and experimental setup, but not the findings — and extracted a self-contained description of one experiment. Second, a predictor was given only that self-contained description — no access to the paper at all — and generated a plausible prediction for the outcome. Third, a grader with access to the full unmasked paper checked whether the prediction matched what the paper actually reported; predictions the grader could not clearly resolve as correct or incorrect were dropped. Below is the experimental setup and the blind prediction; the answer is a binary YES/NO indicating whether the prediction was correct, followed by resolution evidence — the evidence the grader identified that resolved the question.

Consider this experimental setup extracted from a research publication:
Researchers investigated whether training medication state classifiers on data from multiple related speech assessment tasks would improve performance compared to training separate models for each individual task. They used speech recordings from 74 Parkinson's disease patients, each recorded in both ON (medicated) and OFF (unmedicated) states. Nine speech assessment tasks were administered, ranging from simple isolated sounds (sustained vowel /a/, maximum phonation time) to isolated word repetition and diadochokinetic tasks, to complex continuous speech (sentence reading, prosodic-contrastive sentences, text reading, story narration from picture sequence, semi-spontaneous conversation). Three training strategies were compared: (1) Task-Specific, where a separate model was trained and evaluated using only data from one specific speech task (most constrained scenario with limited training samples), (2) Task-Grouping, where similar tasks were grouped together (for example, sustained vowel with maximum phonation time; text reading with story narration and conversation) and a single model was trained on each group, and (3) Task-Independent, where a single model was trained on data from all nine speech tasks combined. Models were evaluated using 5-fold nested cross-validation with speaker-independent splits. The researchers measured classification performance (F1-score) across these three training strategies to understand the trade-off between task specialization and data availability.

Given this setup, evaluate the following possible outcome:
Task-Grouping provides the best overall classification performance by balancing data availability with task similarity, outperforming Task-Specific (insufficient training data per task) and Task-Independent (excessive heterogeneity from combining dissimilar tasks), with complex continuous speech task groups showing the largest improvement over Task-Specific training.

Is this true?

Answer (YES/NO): NO